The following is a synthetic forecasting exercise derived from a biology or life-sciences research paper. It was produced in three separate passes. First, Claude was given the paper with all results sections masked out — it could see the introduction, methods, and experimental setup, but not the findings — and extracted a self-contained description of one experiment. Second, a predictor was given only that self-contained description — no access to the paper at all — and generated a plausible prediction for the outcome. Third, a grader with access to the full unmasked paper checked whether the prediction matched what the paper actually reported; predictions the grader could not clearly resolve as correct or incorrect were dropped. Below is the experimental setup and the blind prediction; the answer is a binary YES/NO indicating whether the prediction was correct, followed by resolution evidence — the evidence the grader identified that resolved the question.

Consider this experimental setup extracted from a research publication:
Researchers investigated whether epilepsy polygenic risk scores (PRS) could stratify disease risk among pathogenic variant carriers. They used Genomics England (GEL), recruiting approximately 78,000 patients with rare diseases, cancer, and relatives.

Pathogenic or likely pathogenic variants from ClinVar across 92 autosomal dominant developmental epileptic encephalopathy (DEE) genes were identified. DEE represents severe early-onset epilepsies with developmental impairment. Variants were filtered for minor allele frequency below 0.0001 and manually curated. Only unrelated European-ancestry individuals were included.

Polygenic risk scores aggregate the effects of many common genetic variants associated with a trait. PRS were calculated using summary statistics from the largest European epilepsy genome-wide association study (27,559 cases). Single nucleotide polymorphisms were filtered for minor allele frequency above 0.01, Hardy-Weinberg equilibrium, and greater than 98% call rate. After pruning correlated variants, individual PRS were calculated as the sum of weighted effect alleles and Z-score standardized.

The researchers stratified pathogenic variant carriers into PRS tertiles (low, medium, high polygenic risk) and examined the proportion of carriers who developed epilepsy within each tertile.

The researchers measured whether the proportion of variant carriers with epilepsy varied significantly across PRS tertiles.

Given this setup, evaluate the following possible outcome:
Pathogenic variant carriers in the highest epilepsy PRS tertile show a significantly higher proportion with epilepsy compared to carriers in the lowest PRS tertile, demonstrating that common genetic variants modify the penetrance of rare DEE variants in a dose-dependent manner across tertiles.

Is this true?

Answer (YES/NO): YES